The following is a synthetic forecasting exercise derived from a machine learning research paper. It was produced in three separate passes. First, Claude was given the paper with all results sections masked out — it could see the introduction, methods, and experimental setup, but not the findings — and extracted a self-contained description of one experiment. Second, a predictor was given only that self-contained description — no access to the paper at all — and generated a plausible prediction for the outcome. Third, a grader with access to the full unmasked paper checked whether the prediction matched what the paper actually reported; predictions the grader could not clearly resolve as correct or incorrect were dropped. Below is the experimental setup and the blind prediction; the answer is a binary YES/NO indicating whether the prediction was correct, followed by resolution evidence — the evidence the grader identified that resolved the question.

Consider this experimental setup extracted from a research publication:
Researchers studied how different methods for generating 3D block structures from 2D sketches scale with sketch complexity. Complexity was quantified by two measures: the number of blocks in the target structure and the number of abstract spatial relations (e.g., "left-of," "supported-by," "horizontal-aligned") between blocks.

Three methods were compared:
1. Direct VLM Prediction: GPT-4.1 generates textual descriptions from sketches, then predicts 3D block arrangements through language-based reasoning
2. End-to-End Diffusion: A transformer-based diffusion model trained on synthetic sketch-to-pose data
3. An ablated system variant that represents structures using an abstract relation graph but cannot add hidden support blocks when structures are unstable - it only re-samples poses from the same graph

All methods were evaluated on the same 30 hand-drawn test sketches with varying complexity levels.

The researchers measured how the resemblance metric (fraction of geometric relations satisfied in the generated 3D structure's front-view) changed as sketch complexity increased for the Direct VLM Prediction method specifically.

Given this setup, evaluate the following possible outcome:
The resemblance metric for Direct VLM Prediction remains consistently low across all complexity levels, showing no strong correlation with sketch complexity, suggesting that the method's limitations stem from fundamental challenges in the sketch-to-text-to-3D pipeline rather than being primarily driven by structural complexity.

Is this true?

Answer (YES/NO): NO